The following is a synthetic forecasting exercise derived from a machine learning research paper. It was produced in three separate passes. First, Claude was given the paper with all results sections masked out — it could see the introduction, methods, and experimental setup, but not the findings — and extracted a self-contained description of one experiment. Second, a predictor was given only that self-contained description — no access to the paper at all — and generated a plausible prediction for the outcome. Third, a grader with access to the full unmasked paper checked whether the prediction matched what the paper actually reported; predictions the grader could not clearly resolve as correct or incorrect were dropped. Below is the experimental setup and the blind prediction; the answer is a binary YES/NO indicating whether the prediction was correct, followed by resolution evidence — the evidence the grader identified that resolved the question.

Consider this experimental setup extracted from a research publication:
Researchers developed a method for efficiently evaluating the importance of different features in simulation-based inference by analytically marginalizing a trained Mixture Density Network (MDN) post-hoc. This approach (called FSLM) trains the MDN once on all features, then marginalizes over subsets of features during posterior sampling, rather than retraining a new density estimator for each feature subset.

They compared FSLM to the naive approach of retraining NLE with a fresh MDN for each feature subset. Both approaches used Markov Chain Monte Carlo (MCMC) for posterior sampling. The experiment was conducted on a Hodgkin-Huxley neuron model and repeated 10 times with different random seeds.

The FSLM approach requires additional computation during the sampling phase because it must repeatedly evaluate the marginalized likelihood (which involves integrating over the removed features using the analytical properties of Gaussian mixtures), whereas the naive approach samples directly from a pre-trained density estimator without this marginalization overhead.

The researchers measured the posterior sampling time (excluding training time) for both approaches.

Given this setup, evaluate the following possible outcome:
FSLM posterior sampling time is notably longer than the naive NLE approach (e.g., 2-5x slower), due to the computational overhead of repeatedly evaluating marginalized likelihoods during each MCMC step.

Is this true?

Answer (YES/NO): NO